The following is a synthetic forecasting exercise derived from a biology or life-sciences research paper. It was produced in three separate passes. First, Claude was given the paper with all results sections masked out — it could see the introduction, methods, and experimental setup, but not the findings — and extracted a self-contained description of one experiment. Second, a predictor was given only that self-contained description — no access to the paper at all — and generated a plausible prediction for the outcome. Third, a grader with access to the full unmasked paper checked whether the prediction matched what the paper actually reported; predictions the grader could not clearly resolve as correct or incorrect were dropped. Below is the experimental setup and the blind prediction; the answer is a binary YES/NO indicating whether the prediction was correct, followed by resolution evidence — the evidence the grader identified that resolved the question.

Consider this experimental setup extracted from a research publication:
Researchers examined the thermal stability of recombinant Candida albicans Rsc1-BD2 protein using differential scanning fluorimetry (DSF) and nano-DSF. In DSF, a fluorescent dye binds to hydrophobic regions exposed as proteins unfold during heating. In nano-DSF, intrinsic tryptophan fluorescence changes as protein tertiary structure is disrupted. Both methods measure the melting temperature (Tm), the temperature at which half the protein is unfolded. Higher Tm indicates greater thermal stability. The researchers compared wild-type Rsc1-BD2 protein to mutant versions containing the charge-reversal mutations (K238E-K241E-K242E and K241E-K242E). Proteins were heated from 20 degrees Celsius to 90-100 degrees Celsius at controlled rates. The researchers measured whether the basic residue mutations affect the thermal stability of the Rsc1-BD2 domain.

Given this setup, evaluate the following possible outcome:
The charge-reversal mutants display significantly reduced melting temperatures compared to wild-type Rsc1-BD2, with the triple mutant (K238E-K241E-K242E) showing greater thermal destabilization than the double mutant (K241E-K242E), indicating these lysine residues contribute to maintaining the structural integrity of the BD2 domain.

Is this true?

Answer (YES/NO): NO